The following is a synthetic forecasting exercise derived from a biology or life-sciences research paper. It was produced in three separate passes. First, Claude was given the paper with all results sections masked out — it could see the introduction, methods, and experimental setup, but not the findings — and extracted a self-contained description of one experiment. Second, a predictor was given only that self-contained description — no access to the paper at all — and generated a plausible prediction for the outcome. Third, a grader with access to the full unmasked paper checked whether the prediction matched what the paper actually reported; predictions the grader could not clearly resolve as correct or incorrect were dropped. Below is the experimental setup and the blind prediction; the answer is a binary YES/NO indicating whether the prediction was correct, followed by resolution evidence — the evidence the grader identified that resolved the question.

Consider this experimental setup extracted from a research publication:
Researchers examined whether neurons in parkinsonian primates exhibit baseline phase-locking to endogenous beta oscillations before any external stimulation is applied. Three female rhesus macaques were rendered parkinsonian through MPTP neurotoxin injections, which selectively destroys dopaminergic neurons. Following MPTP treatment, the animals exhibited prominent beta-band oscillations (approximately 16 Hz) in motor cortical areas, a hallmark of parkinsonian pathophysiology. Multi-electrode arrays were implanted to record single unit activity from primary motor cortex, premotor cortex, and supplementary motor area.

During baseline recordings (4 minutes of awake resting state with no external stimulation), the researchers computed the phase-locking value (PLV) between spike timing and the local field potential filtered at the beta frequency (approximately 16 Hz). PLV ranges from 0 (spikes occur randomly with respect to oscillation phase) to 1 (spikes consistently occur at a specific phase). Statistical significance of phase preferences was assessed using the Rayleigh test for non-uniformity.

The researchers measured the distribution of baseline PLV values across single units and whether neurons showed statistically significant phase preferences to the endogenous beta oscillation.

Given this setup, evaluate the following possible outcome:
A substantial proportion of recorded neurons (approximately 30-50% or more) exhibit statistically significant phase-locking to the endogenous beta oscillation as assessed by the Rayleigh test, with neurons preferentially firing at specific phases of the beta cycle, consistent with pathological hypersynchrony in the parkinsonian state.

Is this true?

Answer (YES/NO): YES